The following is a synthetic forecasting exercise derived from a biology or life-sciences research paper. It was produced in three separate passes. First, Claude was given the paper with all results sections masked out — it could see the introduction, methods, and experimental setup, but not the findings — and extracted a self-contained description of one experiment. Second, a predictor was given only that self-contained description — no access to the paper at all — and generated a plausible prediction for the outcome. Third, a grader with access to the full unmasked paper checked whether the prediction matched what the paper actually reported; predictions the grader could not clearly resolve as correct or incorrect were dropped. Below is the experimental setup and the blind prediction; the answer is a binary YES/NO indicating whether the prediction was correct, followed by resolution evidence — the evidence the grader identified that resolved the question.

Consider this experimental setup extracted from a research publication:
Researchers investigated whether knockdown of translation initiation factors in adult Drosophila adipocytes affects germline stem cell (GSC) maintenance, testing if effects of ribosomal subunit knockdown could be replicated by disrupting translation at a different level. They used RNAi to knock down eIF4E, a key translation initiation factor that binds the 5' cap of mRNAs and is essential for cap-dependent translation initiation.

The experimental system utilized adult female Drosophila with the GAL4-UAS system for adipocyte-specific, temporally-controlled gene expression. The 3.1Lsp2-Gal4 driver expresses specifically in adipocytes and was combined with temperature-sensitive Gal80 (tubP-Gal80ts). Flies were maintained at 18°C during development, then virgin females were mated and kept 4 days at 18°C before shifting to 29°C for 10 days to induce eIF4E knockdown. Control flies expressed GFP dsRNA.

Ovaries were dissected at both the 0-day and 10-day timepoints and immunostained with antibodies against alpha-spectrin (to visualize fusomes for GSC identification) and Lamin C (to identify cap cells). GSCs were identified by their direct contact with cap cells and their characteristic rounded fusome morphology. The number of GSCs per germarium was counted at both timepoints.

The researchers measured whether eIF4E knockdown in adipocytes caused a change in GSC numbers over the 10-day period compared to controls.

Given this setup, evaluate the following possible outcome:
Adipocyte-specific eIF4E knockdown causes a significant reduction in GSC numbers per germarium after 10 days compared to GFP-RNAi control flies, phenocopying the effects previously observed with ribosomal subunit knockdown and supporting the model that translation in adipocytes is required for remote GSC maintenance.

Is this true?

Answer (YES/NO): YES